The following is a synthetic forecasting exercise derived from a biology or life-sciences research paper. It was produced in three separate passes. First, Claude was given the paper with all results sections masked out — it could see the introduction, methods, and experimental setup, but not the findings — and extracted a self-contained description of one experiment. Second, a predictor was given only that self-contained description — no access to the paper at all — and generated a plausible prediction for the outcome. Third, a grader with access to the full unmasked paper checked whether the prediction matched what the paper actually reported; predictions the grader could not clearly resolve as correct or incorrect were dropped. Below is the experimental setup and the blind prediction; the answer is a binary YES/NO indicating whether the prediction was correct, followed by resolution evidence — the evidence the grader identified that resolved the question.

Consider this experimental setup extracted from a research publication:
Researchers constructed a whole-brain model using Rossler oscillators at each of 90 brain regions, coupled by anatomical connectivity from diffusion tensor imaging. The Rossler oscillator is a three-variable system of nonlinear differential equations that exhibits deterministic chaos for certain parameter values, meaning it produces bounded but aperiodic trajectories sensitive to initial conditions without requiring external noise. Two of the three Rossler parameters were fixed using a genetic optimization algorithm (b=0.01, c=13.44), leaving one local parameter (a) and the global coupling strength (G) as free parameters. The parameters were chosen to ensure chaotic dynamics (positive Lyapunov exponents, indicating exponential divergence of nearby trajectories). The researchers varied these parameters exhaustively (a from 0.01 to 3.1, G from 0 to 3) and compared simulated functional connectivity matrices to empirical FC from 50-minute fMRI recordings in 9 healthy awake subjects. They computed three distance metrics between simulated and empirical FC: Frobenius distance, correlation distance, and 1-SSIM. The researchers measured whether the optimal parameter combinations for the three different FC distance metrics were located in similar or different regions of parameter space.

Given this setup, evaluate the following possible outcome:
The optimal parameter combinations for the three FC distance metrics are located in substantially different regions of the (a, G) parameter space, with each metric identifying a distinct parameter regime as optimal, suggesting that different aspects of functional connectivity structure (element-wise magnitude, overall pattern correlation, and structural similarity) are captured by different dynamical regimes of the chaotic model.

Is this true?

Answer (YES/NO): NO